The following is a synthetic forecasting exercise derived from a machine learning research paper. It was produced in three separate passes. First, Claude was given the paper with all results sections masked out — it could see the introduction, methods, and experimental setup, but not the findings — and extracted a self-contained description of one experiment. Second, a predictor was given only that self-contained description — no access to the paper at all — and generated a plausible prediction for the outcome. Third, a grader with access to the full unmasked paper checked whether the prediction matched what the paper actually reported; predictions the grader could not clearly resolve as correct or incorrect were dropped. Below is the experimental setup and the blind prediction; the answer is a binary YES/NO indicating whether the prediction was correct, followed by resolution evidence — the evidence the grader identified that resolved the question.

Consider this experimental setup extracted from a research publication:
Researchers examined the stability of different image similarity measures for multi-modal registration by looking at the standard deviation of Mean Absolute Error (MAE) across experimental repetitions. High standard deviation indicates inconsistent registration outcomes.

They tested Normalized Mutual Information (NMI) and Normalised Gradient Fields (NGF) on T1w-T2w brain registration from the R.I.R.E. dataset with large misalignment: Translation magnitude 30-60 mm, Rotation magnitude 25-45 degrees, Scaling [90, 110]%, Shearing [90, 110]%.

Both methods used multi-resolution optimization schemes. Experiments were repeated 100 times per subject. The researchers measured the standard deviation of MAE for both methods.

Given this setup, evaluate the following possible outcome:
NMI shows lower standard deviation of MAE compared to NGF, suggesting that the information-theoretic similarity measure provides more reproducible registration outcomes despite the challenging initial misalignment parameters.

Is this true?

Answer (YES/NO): YES